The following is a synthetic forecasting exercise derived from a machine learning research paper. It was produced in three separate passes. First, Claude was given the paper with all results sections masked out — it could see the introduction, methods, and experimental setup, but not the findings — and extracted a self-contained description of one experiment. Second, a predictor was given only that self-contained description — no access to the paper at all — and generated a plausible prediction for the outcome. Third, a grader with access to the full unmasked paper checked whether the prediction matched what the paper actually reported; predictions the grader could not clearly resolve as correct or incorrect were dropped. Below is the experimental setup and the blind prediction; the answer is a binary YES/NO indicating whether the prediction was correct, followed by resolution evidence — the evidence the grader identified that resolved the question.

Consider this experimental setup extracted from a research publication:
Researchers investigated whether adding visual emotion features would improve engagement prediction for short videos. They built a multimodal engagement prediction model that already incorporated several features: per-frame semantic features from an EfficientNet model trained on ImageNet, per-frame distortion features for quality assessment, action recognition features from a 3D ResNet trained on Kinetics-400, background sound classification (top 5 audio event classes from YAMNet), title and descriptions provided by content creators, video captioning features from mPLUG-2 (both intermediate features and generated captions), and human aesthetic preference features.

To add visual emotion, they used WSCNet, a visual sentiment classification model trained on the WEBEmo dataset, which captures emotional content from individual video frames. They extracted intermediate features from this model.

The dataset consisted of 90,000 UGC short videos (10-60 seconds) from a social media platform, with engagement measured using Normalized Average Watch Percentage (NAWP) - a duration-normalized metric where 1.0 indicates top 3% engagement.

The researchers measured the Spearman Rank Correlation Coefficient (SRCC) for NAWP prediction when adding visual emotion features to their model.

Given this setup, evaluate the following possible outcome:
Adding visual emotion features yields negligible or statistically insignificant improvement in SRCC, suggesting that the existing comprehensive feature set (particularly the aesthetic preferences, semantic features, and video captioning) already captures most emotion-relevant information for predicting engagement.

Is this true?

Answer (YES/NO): NO